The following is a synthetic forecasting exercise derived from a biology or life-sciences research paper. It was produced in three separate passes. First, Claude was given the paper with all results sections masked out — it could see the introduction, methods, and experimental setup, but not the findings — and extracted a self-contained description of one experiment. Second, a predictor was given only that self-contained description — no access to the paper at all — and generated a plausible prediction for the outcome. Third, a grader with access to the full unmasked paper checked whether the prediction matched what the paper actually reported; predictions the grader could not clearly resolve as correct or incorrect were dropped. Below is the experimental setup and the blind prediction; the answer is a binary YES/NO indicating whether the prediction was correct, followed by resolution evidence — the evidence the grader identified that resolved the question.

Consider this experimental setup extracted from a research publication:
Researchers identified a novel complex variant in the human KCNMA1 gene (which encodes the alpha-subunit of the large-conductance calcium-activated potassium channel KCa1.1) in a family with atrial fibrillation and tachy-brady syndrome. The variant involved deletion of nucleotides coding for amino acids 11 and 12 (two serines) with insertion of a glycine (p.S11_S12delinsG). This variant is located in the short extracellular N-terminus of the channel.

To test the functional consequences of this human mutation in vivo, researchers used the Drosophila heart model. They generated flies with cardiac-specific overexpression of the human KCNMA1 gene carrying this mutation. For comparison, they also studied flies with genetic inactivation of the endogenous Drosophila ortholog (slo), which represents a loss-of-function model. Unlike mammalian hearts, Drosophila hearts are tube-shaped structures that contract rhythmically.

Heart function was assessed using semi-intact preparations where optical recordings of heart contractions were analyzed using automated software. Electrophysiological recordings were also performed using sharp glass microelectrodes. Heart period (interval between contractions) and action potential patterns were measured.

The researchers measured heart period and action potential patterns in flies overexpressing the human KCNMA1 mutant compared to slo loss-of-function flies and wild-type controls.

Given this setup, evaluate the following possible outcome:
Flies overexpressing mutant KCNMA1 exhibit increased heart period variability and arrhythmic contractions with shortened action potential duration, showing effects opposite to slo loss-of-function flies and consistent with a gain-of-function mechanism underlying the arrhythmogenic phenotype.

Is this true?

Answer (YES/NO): NO